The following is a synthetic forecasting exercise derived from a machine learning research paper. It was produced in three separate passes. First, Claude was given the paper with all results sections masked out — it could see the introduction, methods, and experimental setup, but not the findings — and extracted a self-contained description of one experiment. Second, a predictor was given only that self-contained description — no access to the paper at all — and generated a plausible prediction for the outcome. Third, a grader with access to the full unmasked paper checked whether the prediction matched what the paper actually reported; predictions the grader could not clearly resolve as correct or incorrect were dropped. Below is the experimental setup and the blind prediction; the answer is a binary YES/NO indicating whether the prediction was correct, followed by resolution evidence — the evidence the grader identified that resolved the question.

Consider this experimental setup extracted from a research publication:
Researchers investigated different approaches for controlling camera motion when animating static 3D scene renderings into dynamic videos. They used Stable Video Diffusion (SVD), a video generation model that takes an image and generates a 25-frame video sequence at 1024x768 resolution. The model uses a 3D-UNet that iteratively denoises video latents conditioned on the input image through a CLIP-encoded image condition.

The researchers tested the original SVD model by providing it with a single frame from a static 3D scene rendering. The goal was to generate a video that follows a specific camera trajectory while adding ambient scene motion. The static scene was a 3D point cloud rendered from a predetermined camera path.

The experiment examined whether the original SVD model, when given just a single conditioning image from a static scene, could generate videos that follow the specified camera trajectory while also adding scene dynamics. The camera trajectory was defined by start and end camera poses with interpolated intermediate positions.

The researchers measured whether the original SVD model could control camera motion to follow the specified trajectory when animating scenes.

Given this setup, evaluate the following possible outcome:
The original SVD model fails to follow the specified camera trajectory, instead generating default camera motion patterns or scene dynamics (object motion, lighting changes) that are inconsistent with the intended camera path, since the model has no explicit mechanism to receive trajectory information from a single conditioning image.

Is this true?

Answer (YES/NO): YES